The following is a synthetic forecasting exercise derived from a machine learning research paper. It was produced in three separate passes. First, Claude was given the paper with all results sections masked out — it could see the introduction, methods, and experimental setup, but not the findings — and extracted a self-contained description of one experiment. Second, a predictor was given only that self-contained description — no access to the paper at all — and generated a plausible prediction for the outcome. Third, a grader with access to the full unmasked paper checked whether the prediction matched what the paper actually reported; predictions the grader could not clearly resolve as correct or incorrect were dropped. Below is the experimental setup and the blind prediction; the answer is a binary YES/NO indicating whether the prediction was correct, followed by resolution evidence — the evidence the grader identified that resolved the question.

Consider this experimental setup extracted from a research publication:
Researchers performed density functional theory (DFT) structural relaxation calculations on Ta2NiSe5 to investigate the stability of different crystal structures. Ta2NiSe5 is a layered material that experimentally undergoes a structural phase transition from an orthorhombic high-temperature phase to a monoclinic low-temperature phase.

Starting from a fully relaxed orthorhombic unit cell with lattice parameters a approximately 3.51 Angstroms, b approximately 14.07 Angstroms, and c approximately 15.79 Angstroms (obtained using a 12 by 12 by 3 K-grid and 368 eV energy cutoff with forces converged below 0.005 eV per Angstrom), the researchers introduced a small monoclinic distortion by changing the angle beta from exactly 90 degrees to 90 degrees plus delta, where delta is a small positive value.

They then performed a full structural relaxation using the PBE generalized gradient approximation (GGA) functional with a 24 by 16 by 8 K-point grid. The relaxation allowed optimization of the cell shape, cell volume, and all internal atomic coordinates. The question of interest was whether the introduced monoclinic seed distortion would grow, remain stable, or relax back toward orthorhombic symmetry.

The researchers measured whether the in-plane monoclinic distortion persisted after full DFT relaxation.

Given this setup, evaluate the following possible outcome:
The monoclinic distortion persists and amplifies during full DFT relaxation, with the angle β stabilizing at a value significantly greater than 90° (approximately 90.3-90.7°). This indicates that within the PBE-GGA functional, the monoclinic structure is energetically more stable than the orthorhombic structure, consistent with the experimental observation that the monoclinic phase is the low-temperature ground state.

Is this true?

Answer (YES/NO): YES